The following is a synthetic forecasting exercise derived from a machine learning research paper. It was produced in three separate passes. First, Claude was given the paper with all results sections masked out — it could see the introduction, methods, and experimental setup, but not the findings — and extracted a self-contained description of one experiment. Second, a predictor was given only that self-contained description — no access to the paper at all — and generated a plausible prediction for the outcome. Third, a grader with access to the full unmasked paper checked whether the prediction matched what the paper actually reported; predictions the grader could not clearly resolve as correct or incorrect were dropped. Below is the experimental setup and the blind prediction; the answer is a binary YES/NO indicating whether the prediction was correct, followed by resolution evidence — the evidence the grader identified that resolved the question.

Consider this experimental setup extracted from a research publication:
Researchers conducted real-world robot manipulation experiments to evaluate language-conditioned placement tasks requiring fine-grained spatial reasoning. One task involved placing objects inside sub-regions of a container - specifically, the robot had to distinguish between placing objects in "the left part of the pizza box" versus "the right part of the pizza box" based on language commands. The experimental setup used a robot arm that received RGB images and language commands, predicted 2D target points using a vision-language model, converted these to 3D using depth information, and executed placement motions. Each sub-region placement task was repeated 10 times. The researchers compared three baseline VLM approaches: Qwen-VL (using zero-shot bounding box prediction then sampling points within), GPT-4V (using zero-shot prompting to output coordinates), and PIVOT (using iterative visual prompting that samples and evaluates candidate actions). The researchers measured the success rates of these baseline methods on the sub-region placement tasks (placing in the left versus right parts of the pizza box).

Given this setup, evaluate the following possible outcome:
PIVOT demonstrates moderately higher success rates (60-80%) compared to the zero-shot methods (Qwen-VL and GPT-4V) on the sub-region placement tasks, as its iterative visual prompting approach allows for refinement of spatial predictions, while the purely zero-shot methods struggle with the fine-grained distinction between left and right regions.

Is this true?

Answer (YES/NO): NO